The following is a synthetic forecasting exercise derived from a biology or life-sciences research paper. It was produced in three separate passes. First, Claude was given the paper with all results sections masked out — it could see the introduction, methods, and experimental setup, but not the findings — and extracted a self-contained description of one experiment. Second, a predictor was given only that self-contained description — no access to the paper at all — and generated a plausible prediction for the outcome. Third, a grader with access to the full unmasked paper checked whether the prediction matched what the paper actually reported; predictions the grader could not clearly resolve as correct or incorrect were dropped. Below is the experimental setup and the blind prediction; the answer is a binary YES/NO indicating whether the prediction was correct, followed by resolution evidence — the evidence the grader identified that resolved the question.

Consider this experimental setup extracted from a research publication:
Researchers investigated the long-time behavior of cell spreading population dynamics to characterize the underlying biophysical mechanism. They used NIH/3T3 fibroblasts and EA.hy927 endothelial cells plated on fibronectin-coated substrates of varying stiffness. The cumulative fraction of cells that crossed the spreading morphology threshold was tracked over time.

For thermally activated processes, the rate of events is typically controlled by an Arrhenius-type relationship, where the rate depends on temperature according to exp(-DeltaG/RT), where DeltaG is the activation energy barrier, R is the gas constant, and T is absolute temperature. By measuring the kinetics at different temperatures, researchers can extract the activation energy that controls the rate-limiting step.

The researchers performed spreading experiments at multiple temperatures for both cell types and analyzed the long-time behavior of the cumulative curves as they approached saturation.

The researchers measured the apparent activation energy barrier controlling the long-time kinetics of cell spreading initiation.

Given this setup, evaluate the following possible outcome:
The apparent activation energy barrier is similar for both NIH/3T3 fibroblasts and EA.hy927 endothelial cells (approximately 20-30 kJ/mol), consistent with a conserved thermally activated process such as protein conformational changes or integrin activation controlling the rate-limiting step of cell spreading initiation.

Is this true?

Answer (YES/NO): NO